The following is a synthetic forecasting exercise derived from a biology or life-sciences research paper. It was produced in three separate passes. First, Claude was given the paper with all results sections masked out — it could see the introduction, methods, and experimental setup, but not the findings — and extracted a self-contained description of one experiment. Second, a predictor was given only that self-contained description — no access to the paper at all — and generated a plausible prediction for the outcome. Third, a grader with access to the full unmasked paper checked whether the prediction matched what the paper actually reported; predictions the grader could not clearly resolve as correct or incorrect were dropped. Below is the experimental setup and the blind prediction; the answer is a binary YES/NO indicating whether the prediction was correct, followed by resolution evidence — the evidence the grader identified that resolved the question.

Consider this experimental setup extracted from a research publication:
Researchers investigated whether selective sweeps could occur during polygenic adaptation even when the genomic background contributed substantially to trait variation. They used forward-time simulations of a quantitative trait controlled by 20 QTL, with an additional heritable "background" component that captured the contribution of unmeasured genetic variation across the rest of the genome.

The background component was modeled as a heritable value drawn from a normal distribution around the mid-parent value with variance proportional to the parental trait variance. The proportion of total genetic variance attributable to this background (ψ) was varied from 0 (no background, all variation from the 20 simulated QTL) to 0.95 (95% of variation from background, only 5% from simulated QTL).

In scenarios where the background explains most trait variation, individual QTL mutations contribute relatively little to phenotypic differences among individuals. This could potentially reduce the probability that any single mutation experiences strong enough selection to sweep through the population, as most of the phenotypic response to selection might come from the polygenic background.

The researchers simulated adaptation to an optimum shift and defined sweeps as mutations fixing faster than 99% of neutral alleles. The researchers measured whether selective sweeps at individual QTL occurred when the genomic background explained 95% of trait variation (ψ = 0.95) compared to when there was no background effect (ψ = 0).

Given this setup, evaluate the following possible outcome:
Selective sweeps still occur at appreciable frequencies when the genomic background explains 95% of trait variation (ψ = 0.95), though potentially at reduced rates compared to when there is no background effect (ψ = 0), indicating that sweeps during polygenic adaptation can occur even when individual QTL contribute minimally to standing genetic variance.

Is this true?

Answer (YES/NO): YES